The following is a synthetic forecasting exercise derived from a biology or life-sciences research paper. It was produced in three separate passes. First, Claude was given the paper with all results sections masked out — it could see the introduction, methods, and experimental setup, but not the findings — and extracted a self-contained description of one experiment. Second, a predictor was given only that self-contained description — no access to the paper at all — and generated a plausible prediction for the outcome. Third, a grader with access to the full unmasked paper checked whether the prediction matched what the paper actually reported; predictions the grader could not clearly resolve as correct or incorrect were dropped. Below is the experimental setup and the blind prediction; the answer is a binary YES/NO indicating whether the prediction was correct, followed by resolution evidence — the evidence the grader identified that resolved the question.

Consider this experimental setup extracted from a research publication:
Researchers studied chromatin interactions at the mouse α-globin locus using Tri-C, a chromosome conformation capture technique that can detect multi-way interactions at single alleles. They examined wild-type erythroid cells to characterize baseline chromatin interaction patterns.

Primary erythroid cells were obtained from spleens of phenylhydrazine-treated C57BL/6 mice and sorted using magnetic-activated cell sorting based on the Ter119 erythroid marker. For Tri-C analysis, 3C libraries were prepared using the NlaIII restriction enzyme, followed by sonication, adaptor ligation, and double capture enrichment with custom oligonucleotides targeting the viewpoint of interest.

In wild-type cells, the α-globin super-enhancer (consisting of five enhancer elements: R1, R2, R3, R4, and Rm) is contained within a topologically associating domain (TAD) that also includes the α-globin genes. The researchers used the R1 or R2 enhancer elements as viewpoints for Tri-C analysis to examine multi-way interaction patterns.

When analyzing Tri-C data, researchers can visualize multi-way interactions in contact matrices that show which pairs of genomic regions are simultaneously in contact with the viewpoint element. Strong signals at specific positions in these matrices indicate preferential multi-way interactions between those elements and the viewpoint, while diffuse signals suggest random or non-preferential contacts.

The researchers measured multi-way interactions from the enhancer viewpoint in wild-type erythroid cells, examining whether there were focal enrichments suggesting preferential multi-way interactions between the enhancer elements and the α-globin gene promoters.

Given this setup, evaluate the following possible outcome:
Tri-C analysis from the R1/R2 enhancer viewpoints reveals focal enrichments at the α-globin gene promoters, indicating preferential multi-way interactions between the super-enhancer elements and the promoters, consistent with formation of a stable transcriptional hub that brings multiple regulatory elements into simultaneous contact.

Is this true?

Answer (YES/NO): YES